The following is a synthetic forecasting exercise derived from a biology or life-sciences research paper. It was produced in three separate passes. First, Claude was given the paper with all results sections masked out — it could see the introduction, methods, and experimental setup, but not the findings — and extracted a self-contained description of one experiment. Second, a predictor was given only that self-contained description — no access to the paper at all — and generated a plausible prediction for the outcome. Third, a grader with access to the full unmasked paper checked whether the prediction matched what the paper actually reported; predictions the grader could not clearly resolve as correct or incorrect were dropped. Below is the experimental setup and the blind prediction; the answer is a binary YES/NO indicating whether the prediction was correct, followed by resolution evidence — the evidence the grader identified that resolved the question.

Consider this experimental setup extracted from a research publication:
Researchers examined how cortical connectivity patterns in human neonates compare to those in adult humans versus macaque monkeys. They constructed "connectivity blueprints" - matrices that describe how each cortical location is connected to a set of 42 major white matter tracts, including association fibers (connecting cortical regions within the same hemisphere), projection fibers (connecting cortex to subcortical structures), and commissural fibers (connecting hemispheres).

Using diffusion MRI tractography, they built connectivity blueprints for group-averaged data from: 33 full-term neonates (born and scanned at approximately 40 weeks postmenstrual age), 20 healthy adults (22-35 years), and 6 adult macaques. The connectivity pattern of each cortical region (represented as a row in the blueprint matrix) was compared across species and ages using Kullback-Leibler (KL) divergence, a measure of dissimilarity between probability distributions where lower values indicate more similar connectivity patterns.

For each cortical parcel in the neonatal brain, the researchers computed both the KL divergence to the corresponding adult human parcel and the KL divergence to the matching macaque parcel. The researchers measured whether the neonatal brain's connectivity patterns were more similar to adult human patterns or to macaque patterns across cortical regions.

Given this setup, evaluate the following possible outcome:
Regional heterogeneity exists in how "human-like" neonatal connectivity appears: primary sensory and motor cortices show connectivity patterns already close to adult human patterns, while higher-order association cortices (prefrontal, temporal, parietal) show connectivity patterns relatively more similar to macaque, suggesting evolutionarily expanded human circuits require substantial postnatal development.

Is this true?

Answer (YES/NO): NO